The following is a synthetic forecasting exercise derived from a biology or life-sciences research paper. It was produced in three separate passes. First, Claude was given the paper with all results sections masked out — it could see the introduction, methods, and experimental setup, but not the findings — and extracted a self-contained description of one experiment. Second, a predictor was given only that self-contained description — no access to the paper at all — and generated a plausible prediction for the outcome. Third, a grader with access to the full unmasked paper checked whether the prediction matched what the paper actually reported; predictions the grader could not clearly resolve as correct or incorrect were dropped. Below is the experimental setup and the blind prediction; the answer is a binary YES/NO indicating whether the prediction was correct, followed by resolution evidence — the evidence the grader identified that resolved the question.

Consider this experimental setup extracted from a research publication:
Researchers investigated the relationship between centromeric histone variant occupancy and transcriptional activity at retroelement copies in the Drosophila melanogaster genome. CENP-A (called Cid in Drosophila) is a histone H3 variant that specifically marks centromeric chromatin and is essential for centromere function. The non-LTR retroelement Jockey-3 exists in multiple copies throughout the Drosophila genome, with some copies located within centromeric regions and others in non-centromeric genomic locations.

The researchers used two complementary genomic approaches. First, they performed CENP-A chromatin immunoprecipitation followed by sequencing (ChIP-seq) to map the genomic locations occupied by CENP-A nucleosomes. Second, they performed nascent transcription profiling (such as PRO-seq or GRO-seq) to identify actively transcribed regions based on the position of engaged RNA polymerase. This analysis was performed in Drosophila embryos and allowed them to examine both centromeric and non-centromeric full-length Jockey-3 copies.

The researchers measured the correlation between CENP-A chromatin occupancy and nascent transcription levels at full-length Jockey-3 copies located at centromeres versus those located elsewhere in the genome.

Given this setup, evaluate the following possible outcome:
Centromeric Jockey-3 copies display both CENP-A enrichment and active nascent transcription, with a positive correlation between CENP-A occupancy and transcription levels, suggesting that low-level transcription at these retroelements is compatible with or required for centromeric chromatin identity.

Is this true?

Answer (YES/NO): YES